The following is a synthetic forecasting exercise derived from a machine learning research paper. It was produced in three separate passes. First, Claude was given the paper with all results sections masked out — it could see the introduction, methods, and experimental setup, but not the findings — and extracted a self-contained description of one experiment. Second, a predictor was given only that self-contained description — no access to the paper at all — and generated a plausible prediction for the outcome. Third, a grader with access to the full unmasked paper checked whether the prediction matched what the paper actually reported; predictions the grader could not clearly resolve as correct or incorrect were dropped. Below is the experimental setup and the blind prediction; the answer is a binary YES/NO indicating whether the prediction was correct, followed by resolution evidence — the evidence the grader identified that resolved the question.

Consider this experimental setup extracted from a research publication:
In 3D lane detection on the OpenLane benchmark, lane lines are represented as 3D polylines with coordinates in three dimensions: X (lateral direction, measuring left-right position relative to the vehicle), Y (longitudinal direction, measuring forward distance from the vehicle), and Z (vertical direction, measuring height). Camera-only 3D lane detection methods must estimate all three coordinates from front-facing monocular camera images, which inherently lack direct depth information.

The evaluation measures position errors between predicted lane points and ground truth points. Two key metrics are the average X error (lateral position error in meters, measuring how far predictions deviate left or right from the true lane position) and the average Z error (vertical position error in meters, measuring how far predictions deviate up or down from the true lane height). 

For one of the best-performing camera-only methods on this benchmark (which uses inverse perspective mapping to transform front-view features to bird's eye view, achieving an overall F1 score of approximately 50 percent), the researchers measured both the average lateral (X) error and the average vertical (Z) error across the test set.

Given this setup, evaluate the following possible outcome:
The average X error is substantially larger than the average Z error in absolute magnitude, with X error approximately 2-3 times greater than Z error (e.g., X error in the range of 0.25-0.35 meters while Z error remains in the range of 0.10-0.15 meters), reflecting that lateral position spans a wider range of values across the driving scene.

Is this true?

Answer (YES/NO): NO